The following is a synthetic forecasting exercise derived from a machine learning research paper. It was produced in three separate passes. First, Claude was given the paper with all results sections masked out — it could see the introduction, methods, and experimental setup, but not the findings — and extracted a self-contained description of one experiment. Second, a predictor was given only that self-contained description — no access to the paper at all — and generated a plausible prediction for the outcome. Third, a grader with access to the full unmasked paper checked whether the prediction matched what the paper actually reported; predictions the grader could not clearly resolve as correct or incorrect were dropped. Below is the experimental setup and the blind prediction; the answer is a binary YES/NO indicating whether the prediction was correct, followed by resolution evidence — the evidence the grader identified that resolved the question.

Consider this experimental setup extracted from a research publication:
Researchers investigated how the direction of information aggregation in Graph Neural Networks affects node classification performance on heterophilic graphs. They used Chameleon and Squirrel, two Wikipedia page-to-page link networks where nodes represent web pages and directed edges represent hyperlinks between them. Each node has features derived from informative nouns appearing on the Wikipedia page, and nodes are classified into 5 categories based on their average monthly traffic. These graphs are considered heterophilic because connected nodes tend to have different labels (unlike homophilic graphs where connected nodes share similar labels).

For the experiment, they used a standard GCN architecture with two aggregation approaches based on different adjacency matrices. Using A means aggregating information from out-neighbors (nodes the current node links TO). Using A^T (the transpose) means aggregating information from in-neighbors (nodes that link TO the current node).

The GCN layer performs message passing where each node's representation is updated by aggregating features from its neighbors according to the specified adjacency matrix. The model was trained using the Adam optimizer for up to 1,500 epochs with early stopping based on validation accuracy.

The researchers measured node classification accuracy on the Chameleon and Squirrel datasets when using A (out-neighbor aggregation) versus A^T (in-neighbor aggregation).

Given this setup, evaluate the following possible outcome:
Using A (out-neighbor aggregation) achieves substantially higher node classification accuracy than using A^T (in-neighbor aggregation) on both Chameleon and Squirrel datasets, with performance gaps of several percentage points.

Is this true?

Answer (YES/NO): YES